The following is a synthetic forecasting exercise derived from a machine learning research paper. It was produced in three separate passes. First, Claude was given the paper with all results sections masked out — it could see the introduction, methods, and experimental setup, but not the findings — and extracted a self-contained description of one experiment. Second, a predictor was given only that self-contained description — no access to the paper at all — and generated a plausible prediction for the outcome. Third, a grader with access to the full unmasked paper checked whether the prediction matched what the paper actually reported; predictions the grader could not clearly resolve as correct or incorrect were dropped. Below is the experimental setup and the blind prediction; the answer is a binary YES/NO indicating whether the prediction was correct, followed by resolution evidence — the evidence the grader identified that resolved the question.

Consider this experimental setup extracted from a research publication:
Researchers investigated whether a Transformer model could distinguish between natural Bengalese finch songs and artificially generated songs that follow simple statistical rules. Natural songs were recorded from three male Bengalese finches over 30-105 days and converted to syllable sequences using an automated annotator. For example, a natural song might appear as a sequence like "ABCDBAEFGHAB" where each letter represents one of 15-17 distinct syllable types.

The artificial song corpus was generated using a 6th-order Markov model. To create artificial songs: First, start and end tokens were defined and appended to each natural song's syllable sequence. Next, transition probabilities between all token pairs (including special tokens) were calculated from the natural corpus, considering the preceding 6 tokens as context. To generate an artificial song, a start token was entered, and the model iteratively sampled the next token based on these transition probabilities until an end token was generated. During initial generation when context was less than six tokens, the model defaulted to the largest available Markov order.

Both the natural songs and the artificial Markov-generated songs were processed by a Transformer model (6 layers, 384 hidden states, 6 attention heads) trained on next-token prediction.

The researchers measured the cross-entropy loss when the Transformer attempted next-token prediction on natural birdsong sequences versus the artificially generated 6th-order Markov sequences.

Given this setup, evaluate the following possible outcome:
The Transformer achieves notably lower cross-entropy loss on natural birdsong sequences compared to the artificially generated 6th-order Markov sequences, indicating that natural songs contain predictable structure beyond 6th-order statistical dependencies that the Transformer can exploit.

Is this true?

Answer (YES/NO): YES